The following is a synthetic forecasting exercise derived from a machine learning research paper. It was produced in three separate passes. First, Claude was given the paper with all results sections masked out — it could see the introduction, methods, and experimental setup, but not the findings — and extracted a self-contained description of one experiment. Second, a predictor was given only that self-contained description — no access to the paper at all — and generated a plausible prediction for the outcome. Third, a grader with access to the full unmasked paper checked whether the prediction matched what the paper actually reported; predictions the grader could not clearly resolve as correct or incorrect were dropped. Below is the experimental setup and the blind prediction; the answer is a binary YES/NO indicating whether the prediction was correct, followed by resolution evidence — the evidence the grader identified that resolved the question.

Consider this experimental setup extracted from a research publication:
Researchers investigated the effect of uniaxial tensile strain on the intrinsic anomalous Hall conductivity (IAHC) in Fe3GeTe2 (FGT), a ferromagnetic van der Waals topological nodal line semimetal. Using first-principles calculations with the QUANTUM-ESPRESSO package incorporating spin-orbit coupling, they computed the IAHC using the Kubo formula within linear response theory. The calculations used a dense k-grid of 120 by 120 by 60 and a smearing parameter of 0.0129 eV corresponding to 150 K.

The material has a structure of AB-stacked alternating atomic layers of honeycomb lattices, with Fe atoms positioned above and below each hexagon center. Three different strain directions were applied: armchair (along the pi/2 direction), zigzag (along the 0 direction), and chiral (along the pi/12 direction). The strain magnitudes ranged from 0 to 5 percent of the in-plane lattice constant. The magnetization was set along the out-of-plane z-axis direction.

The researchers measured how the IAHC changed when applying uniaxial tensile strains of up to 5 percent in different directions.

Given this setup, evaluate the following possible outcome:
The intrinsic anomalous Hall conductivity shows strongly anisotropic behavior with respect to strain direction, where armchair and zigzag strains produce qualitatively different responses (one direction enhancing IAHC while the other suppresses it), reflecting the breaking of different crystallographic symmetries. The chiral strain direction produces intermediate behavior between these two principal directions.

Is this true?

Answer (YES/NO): NO